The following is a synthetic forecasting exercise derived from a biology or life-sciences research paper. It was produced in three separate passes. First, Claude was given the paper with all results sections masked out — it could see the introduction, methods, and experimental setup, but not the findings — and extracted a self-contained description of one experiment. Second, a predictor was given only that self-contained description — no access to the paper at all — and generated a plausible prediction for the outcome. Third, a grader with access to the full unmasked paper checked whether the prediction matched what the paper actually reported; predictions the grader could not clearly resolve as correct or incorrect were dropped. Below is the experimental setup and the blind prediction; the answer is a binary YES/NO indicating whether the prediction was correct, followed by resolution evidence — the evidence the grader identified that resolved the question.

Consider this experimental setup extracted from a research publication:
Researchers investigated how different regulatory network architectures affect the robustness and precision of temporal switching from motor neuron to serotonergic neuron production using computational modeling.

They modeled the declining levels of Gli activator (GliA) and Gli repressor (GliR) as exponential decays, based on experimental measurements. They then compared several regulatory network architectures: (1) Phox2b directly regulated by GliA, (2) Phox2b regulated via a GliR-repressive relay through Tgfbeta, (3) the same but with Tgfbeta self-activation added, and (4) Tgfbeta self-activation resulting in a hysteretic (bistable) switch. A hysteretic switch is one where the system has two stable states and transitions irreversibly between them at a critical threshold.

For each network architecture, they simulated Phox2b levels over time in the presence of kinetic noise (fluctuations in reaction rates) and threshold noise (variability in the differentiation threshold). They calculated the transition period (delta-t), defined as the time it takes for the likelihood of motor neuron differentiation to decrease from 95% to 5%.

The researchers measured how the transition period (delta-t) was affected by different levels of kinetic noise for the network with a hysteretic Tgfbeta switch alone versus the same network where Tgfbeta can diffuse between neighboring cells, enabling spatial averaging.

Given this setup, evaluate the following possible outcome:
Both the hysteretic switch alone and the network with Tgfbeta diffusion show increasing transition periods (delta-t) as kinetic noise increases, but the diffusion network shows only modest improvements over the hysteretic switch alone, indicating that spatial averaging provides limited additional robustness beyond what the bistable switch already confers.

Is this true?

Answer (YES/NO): NO